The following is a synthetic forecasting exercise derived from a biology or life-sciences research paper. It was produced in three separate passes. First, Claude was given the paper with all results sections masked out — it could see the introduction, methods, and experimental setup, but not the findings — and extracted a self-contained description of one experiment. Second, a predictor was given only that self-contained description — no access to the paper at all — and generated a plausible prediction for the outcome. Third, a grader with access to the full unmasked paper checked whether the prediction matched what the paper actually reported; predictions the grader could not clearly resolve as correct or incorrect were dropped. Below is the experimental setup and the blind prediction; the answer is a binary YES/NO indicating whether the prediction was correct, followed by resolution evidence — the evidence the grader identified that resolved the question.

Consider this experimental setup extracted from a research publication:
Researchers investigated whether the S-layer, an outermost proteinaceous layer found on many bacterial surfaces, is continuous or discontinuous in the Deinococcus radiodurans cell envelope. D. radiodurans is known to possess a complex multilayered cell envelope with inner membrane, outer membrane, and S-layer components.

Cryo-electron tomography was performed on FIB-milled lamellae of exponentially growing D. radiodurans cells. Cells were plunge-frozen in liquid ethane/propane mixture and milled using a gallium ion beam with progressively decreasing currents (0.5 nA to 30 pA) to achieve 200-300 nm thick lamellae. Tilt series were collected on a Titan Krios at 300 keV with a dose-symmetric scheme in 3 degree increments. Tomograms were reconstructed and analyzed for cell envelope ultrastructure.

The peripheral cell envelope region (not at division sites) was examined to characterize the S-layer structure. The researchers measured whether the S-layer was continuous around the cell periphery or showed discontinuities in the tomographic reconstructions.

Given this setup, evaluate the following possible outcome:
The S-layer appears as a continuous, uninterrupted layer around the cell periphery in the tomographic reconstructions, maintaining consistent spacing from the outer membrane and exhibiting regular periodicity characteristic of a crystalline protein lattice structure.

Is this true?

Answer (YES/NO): NO